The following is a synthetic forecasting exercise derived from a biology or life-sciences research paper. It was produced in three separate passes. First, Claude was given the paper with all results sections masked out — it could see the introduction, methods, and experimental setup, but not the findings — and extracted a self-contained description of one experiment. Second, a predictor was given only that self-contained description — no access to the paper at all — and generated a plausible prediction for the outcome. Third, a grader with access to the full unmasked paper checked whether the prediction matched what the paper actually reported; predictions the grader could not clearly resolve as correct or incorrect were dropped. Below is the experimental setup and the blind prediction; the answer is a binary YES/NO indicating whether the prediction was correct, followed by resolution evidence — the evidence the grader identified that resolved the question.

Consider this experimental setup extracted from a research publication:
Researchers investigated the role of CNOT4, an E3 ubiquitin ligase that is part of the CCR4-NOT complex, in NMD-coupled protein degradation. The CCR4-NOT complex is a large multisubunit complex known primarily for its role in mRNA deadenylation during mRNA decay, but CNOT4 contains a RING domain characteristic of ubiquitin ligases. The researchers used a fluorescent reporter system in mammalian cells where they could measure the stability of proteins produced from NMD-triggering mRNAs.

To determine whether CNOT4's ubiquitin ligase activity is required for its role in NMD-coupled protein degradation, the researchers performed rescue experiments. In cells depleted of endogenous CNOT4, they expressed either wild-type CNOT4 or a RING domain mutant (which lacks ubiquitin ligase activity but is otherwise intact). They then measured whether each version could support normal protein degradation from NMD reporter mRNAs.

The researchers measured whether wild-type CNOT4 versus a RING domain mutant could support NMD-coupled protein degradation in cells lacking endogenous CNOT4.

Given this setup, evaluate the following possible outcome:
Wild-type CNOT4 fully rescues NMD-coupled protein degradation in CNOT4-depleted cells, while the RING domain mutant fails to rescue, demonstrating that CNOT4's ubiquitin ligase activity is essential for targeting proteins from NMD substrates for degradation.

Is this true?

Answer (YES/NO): YES